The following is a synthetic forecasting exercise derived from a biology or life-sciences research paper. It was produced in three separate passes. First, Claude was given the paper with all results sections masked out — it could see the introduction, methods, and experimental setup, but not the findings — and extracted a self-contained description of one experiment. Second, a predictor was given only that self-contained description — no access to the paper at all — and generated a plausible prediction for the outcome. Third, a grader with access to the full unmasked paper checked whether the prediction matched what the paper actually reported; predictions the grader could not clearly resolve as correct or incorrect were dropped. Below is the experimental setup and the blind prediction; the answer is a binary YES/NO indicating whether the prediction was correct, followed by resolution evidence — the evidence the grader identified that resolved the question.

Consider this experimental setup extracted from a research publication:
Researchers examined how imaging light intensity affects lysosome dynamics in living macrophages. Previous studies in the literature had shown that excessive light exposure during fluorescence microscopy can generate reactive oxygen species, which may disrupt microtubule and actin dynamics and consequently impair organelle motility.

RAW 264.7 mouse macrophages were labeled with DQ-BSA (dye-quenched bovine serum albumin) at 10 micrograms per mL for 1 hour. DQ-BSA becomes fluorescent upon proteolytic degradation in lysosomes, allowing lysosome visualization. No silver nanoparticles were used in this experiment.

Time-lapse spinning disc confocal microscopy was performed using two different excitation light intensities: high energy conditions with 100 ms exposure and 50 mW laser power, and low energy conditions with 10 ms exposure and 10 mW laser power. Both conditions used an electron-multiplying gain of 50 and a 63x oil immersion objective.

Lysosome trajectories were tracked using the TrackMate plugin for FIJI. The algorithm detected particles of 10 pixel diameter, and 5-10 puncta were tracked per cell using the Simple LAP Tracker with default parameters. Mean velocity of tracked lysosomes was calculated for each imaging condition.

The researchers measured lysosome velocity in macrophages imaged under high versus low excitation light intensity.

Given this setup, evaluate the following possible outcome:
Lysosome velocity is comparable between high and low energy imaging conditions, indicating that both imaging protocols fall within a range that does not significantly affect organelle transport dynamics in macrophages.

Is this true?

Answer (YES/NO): NO